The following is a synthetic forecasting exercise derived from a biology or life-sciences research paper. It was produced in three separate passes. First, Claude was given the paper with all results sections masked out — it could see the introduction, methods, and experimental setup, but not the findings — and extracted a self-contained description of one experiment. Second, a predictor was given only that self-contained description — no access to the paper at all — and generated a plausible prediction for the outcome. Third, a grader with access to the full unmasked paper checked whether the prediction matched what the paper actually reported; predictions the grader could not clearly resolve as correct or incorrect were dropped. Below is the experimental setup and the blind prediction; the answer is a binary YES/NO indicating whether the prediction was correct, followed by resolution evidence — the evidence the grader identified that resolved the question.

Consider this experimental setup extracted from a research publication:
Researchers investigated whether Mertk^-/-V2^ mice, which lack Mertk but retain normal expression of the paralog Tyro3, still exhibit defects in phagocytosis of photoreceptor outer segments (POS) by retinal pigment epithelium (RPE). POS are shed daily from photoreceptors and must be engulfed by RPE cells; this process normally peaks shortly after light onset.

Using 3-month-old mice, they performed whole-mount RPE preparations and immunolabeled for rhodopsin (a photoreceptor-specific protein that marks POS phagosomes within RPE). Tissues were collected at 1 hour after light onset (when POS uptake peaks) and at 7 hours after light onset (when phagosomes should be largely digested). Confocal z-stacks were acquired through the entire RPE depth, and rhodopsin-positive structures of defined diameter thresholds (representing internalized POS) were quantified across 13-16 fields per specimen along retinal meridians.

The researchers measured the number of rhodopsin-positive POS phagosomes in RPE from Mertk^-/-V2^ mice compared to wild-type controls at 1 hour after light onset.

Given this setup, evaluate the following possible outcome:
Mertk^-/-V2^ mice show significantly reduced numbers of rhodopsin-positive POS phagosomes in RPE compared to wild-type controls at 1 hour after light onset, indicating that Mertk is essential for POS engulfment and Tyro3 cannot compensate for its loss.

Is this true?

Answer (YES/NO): YES